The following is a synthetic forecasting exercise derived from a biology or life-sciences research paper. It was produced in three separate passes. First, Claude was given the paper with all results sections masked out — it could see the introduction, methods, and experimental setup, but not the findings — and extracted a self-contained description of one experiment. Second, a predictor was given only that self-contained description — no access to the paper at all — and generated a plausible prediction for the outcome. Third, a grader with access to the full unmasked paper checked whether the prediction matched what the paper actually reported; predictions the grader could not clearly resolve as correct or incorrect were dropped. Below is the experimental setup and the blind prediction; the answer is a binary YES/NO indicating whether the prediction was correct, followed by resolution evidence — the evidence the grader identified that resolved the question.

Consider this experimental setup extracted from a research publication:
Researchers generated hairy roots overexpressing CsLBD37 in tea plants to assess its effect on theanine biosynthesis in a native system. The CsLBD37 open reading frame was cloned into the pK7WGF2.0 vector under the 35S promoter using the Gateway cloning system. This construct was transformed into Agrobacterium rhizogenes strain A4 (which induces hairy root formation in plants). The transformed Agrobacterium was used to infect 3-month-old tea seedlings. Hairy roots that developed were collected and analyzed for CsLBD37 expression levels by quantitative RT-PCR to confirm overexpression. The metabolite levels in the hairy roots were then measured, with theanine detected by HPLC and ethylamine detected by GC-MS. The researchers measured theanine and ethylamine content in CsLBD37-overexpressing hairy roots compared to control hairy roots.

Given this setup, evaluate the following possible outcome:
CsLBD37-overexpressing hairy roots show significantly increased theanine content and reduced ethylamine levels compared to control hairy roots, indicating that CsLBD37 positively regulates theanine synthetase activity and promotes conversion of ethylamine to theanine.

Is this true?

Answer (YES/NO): NO